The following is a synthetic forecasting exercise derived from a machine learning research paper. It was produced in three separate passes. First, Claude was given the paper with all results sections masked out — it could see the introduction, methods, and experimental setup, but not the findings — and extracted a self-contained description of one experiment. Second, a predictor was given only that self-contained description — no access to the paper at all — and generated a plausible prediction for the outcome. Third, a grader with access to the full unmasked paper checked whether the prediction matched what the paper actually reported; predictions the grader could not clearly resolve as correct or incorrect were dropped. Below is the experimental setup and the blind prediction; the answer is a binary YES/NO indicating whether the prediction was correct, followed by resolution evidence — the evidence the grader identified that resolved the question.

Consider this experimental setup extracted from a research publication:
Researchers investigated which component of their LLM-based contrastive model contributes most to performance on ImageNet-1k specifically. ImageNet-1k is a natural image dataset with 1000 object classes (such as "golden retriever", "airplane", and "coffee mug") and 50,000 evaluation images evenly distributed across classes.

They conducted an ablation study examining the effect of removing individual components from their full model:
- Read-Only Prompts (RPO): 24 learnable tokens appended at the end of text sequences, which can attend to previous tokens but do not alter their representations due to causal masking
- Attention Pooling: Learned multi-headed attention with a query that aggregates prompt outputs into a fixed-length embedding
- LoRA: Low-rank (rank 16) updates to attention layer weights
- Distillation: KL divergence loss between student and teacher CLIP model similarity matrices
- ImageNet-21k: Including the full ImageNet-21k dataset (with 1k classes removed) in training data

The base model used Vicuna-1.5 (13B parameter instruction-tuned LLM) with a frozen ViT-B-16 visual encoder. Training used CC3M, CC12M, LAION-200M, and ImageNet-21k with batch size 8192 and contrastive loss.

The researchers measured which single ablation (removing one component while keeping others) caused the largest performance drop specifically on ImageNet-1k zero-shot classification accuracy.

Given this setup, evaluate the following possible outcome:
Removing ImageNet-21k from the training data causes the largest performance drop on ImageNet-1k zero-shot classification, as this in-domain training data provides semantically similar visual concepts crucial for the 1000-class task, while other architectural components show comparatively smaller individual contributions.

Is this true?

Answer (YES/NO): NO